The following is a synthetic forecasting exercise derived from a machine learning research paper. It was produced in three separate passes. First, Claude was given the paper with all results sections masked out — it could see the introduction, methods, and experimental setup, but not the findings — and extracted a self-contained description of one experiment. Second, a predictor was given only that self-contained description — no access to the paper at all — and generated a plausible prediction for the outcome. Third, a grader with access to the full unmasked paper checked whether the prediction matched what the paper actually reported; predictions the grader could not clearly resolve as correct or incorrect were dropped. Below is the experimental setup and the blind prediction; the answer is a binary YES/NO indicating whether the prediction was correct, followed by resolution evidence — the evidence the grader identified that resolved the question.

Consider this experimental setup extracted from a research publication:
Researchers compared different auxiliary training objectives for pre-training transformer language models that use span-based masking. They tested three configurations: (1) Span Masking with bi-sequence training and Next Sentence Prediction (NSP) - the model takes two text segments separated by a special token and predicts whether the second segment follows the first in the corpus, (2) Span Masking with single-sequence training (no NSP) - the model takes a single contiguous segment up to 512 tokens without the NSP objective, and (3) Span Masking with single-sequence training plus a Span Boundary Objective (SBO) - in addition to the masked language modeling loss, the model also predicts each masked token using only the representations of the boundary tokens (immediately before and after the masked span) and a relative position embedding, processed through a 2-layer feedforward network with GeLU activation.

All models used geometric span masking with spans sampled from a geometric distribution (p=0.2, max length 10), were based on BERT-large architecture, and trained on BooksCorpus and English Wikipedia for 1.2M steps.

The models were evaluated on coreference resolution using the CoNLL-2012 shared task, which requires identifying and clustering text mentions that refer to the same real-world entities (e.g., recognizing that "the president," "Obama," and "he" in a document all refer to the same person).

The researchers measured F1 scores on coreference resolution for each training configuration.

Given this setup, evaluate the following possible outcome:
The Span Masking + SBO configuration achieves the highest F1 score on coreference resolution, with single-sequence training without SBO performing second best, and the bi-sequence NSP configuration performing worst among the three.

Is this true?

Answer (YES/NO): NO